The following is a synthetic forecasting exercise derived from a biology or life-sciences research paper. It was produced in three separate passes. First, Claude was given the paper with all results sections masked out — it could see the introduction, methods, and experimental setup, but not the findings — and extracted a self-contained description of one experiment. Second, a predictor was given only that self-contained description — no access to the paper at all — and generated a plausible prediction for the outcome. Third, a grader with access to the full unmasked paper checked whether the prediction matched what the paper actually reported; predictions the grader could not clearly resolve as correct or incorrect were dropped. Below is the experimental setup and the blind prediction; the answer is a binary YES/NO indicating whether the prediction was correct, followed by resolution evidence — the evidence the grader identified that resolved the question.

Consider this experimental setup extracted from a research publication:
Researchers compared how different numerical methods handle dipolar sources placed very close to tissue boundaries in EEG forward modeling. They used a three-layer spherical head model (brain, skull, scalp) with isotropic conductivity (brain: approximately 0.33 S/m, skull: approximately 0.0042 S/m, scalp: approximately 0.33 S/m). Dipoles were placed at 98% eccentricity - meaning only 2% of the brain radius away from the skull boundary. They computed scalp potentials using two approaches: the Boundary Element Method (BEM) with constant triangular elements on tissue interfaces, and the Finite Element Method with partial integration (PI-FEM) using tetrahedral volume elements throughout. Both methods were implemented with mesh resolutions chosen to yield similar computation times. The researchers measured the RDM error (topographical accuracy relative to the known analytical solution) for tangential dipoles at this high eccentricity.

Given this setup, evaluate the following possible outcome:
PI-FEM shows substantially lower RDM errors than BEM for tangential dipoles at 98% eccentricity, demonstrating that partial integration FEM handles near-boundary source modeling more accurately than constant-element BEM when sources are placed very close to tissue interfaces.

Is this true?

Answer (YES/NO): YES